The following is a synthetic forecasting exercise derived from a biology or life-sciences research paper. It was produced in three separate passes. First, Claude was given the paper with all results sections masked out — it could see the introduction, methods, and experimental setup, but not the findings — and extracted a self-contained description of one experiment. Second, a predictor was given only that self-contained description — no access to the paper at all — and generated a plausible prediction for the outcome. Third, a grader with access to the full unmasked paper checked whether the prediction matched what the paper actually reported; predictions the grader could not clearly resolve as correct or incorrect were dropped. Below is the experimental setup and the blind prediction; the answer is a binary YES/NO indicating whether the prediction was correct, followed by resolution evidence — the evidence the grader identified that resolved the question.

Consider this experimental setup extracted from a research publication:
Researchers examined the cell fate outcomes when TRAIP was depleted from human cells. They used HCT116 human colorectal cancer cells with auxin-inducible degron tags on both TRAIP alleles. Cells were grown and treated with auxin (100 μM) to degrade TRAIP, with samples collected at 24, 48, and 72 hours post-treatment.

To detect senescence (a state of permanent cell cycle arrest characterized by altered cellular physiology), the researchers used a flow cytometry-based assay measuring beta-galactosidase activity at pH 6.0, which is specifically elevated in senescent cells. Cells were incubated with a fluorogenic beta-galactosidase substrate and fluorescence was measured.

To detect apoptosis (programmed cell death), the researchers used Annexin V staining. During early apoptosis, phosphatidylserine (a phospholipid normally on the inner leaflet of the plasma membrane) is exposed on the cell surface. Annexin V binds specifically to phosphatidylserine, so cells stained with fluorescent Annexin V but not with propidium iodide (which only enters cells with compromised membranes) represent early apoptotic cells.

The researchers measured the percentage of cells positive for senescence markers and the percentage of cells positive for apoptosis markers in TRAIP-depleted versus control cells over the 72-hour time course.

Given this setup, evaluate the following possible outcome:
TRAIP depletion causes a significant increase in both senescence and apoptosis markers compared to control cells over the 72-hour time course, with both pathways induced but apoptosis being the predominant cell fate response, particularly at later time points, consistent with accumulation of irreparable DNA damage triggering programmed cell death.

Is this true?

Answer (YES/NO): NO